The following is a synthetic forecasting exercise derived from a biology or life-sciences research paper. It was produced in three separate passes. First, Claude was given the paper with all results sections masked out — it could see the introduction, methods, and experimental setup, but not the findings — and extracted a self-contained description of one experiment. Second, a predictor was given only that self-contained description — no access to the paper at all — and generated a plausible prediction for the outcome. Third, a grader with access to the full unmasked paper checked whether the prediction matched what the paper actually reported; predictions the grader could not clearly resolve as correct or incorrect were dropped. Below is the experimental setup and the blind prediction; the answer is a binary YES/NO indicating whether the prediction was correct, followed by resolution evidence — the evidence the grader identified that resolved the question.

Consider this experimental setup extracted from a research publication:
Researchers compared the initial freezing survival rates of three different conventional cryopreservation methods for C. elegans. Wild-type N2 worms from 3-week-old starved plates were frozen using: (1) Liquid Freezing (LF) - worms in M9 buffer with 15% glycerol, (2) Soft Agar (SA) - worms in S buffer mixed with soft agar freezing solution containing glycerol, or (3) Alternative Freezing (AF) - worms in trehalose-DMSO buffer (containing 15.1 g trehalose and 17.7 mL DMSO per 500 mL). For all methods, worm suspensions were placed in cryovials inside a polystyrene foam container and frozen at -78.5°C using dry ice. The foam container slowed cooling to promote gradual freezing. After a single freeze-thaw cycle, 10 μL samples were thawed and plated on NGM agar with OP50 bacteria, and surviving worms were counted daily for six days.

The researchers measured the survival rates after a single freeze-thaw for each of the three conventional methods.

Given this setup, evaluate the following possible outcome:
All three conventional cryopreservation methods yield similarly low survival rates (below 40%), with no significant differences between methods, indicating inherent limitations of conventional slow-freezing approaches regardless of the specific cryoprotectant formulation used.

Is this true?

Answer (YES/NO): NO